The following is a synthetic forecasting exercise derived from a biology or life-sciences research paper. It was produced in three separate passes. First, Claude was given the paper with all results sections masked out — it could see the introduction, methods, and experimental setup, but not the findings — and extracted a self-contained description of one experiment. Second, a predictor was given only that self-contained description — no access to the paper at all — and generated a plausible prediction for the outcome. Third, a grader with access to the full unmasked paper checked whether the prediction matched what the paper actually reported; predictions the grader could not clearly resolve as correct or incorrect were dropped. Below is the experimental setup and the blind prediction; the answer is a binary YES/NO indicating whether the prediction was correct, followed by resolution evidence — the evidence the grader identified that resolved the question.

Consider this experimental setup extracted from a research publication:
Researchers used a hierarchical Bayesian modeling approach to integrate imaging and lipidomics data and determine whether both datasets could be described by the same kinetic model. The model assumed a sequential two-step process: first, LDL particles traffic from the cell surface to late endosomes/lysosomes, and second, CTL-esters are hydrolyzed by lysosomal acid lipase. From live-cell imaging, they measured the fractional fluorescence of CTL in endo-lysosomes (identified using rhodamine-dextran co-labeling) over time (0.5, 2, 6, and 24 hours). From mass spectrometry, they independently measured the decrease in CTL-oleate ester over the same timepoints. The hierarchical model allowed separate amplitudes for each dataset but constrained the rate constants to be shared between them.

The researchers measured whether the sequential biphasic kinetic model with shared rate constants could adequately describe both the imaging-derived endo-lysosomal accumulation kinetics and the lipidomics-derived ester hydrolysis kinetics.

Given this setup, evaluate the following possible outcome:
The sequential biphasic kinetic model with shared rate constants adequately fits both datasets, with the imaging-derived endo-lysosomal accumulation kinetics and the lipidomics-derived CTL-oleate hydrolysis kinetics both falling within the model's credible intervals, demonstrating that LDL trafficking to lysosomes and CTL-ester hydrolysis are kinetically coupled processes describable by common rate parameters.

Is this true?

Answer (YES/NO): YES